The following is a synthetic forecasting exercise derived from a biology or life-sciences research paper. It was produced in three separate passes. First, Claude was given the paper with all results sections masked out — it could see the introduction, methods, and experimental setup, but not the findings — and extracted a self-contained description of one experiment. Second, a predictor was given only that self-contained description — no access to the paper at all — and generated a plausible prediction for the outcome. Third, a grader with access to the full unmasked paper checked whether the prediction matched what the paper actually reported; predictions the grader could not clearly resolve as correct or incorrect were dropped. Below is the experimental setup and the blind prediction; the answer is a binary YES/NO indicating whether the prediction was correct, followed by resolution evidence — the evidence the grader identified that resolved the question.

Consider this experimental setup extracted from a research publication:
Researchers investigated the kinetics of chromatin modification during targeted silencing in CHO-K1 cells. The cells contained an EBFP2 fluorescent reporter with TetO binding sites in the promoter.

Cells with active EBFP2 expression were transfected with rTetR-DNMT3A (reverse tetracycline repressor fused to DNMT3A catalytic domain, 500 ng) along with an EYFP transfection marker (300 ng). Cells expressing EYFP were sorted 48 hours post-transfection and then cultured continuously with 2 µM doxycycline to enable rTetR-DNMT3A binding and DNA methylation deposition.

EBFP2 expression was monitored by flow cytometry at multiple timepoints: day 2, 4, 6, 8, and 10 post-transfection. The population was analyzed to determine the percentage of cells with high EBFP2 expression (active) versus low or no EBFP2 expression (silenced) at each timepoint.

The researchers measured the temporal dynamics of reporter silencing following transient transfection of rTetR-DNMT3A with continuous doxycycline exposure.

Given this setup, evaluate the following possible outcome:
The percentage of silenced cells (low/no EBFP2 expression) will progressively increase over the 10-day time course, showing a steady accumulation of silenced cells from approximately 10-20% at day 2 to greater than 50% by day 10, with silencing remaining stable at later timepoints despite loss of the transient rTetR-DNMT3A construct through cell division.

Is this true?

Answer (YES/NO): YES